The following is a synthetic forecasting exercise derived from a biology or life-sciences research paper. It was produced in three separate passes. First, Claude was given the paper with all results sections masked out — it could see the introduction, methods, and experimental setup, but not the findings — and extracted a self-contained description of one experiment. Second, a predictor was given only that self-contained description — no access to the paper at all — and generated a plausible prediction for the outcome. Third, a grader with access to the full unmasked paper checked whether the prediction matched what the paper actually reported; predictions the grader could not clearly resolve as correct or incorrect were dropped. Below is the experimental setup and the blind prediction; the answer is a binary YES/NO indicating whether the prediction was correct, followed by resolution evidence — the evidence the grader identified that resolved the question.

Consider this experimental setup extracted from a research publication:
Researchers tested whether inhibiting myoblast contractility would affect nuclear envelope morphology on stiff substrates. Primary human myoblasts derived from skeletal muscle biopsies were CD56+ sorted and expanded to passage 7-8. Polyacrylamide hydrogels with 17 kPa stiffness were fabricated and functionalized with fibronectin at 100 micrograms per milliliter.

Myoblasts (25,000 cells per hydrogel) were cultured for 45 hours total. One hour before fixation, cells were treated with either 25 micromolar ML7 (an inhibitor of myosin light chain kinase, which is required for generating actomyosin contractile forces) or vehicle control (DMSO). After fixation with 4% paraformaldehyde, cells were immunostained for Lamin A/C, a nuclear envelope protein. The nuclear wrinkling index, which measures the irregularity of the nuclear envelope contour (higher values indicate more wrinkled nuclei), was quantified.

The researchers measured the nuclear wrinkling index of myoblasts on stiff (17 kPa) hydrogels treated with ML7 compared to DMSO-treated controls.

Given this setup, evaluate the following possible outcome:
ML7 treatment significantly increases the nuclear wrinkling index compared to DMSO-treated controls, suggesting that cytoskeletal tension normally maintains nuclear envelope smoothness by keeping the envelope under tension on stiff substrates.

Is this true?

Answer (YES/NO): YES